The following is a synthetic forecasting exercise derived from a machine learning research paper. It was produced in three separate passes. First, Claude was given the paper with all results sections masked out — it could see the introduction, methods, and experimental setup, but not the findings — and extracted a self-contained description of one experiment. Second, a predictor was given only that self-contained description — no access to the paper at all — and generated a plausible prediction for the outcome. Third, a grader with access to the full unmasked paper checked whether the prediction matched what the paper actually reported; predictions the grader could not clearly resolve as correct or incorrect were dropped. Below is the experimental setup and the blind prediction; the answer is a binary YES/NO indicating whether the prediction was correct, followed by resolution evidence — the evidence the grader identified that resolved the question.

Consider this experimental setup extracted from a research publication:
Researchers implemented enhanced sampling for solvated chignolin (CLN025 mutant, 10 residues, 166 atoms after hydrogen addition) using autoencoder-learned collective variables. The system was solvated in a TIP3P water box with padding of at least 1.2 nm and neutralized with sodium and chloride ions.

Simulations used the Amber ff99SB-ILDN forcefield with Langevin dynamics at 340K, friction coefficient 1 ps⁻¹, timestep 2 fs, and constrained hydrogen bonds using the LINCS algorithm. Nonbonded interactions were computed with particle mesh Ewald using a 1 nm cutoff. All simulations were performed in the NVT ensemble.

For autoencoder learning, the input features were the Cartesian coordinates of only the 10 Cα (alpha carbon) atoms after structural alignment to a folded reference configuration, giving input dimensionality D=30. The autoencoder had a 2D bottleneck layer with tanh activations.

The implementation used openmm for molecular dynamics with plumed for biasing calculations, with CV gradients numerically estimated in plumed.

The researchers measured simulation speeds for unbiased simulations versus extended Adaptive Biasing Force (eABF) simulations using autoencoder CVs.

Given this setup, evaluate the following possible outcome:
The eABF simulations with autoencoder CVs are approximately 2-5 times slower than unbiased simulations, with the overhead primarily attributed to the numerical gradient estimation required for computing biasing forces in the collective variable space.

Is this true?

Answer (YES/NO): NO